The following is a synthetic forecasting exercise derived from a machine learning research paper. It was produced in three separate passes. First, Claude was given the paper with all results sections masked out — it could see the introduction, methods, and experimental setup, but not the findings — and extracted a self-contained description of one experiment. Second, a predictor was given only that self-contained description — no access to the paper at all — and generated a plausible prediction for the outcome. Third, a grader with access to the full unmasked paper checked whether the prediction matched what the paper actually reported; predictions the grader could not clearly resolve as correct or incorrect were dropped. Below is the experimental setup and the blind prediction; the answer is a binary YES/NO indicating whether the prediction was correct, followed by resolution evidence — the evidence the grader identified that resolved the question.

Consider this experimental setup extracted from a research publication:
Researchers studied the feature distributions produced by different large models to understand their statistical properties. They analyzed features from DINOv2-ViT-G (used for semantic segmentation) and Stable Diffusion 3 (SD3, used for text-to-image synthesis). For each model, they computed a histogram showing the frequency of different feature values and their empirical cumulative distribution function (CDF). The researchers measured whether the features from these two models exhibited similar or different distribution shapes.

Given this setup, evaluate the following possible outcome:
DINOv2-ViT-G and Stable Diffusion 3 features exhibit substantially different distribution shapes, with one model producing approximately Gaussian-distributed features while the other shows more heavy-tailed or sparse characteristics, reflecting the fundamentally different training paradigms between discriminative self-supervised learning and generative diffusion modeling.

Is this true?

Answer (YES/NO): NO